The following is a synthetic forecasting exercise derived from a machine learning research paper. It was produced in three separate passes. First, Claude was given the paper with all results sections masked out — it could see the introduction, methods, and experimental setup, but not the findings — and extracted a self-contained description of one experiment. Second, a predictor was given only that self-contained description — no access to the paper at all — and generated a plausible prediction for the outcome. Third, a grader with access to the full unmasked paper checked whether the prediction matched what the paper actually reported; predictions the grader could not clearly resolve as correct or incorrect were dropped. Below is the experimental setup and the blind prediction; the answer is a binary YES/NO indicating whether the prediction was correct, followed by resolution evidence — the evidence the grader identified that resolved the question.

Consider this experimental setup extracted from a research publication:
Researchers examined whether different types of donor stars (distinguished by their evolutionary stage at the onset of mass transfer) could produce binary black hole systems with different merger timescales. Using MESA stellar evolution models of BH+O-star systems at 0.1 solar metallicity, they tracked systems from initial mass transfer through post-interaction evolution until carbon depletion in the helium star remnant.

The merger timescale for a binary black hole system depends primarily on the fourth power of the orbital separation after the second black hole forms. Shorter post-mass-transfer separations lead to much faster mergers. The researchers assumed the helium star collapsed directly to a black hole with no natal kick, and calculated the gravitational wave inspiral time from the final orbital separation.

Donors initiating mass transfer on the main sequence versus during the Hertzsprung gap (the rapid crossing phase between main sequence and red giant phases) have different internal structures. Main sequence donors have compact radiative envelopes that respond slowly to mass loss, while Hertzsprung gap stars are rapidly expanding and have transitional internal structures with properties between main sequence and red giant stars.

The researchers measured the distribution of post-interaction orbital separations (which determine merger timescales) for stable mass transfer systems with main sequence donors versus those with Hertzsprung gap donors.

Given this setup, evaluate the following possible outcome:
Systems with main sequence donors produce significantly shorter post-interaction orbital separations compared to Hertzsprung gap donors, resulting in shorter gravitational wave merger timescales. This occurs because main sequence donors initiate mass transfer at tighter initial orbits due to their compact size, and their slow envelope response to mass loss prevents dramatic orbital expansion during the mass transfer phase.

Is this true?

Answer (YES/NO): YES